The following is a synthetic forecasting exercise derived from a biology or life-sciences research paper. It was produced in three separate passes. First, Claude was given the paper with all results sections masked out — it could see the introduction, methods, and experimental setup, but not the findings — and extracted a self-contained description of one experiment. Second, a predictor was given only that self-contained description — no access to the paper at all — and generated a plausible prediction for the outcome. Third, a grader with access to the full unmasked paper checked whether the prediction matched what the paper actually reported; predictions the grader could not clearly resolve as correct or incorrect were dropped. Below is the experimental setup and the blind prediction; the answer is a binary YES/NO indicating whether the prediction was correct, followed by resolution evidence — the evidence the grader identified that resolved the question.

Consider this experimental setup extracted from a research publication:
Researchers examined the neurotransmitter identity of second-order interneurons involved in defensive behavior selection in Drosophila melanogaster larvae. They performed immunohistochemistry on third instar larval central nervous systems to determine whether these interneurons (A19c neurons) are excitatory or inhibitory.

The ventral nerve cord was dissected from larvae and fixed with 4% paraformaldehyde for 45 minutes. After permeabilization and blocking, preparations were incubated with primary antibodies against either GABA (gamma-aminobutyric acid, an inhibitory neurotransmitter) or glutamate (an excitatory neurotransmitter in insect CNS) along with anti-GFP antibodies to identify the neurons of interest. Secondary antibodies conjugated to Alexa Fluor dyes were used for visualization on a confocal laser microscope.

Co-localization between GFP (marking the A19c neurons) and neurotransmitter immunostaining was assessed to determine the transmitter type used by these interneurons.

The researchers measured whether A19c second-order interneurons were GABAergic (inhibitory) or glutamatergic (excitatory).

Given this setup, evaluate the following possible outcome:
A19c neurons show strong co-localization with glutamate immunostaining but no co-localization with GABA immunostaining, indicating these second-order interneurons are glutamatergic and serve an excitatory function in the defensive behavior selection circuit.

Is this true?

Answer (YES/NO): NO